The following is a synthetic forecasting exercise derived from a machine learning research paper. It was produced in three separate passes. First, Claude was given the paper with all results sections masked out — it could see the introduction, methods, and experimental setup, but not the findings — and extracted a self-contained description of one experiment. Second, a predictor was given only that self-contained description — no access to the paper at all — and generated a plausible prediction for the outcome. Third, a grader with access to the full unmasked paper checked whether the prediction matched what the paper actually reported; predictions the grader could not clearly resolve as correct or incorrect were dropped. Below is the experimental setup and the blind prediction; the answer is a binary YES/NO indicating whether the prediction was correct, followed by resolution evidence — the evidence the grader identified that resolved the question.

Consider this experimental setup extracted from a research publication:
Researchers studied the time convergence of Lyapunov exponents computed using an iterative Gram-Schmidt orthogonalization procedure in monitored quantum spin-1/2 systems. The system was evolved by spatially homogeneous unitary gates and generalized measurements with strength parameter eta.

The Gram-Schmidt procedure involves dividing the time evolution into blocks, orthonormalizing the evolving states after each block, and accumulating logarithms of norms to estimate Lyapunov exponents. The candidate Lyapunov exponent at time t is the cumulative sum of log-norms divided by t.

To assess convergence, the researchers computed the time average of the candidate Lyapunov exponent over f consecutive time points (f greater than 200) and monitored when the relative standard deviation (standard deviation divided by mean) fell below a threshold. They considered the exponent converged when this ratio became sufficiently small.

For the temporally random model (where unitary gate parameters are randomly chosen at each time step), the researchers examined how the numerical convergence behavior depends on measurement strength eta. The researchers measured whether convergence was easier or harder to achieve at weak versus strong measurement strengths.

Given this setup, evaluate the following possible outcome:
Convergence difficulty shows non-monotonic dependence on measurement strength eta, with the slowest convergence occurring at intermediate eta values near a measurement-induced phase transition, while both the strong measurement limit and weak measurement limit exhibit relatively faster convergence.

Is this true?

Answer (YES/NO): NO